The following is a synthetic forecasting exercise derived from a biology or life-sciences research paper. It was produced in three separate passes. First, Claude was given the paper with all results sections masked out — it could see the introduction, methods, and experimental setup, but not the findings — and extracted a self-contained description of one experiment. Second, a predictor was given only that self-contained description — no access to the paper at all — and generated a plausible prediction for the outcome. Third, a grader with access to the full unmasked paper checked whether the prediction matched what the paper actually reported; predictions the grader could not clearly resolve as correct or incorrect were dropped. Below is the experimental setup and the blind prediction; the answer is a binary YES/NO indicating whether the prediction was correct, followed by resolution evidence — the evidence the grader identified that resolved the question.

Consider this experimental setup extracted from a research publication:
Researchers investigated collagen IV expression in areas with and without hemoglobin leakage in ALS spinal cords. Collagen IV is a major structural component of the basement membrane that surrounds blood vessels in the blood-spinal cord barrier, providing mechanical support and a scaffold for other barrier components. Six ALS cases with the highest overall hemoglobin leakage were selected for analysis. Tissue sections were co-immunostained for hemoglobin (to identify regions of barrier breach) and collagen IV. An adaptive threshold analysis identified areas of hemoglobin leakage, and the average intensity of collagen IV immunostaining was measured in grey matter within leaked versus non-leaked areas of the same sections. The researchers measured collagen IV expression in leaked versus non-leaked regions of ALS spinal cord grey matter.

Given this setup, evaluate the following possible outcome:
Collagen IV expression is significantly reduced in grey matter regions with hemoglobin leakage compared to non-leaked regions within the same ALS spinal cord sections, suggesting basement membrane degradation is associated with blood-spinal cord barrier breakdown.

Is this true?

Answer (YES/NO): NO